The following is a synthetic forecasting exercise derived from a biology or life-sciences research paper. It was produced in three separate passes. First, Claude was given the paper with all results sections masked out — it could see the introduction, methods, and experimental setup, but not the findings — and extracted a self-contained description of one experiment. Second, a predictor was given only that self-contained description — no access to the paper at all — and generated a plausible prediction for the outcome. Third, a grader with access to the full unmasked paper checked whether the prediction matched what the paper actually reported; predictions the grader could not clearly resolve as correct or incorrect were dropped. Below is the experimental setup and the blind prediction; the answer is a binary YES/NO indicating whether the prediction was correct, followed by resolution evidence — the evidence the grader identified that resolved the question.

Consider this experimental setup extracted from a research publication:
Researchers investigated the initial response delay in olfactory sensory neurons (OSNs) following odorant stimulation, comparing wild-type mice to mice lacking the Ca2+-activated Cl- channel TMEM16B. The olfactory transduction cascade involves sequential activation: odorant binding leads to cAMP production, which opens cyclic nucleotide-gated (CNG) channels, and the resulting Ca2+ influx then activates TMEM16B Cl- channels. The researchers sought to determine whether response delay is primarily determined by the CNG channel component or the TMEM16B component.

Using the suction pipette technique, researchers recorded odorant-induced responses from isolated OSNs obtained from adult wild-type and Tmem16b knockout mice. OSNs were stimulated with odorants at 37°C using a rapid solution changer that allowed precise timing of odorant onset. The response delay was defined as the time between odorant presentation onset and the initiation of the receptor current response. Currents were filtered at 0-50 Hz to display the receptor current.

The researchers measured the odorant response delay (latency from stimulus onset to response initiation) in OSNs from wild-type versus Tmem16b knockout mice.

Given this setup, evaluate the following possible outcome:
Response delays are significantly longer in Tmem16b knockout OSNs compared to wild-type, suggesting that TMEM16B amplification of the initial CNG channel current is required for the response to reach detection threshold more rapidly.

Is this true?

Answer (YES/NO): NO